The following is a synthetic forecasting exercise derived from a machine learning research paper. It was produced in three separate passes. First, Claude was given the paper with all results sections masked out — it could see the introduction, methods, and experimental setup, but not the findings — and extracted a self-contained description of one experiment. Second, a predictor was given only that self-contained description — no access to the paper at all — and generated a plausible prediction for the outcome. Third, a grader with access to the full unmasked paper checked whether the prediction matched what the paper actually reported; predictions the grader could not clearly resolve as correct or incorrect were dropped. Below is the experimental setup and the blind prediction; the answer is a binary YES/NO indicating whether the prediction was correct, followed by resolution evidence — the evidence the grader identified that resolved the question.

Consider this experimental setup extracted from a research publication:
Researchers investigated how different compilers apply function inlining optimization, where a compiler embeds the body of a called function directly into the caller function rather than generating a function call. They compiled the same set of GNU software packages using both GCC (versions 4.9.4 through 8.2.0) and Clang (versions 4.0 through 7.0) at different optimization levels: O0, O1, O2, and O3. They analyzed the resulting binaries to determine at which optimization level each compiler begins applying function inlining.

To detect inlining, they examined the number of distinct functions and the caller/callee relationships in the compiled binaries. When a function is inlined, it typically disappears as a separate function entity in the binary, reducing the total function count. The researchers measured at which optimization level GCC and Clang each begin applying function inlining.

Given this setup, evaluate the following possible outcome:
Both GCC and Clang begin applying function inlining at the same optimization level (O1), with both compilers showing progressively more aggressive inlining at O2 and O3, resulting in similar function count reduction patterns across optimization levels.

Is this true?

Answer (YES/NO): NO